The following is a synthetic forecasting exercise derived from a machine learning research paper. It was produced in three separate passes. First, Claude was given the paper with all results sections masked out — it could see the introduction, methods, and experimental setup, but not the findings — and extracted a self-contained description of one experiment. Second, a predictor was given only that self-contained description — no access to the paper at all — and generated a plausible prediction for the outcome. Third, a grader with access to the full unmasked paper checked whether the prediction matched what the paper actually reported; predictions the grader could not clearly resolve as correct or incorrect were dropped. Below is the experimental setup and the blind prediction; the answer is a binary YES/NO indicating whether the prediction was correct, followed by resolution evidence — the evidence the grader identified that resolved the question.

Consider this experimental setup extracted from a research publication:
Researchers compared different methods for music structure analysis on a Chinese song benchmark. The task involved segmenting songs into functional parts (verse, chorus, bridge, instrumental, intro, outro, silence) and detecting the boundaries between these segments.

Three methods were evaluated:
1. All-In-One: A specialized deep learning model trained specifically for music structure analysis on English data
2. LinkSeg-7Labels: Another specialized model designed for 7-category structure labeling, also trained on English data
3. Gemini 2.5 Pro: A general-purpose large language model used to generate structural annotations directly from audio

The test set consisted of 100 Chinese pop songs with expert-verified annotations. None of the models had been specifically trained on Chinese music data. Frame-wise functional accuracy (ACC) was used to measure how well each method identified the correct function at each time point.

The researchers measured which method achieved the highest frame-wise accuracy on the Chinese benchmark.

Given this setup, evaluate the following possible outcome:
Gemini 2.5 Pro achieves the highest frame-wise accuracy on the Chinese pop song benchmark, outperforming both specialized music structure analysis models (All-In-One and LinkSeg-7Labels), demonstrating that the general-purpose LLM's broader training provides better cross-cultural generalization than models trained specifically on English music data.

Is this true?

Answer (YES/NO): NO